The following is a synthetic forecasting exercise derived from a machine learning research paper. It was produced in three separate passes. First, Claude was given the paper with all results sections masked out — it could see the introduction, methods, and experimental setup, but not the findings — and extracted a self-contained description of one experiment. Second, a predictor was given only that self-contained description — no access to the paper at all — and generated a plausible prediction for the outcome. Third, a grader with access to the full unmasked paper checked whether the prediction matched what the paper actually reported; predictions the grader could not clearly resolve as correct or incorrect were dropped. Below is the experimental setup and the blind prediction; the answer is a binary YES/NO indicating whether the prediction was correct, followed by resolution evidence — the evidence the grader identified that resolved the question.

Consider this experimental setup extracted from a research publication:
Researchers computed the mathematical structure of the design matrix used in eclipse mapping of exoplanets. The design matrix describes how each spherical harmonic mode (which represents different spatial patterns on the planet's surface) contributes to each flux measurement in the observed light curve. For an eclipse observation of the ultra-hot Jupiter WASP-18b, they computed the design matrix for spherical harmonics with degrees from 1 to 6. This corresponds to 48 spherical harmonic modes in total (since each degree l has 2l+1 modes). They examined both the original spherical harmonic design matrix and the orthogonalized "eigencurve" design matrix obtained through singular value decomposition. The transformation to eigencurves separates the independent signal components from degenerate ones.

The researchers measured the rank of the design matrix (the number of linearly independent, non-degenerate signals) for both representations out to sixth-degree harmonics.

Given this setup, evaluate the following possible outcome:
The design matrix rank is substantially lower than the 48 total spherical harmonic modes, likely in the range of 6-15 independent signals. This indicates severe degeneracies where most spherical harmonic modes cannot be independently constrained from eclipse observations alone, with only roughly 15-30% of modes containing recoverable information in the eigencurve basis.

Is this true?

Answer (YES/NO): NO